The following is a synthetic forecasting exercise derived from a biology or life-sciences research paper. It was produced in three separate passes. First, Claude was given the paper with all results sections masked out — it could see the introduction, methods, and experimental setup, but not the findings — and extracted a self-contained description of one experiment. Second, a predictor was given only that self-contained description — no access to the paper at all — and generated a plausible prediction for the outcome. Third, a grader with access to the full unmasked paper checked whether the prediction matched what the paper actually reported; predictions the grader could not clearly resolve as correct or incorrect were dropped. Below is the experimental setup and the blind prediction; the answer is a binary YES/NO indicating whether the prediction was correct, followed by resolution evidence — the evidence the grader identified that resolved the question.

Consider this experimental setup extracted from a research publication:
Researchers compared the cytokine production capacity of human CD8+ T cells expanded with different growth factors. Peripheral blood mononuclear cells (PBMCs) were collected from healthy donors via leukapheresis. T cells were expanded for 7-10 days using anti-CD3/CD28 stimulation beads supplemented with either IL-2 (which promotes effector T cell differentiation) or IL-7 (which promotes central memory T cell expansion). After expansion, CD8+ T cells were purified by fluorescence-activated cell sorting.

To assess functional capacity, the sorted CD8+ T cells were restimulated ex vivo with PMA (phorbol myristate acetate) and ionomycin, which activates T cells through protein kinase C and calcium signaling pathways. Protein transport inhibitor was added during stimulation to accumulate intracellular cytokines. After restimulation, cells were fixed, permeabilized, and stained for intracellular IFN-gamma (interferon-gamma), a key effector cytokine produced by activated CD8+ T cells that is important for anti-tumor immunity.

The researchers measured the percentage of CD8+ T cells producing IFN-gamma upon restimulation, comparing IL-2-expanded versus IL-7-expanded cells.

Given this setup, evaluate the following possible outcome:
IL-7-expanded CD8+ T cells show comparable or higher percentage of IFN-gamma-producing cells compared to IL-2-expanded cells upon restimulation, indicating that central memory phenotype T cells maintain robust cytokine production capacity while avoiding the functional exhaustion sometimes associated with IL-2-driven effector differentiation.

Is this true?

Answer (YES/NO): YES